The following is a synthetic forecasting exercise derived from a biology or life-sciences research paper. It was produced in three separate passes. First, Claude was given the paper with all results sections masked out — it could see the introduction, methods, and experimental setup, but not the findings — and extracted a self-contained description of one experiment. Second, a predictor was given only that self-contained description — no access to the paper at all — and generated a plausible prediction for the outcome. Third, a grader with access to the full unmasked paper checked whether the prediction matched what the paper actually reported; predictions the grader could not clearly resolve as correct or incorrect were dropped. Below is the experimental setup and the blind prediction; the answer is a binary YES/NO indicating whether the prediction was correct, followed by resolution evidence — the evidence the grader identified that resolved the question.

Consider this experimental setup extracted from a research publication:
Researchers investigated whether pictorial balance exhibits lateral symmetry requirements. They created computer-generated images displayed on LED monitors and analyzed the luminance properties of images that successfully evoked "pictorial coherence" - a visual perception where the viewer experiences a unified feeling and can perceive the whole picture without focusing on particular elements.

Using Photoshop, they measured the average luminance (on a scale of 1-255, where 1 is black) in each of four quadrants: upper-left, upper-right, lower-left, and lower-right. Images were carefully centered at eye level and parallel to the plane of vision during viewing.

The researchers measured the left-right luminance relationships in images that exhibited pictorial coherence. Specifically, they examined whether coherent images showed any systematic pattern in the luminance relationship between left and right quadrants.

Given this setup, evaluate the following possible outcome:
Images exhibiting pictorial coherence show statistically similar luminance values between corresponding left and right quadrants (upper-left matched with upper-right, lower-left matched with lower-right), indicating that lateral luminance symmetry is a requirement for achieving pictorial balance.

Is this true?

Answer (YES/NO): YES